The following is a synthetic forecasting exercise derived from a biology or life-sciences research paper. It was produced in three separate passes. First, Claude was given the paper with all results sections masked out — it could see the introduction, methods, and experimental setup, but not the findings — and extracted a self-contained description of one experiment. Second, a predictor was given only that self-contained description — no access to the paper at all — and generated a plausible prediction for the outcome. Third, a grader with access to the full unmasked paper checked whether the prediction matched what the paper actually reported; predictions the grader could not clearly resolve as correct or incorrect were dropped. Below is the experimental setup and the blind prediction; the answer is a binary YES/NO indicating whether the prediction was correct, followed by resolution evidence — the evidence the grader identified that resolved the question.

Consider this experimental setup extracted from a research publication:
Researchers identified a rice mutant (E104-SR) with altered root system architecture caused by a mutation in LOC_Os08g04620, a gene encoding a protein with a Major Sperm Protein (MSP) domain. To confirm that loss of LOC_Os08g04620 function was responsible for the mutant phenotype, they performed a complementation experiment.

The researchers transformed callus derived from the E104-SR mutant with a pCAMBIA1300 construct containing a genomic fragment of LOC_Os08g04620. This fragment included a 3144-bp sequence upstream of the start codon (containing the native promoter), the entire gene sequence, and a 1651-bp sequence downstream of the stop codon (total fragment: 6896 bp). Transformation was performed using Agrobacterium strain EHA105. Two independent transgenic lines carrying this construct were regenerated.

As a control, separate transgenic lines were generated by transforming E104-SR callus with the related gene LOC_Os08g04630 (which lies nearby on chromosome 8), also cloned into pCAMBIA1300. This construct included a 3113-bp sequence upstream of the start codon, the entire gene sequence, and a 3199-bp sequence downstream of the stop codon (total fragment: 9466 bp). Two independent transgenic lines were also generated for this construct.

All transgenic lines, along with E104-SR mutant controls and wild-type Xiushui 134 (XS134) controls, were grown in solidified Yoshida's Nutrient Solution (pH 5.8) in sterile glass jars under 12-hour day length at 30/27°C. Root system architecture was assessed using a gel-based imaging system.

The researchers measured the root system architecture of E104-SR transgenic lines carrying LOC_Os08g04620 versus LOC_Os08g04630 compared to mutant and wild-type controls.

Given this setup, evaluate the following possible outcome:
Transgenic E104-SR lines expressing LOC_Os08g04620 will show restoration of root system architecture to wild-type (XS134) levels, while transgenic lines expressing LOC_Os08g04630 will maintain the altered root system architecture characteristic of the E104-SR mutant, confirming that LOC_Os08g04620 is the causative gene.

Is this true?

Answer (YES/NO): YES